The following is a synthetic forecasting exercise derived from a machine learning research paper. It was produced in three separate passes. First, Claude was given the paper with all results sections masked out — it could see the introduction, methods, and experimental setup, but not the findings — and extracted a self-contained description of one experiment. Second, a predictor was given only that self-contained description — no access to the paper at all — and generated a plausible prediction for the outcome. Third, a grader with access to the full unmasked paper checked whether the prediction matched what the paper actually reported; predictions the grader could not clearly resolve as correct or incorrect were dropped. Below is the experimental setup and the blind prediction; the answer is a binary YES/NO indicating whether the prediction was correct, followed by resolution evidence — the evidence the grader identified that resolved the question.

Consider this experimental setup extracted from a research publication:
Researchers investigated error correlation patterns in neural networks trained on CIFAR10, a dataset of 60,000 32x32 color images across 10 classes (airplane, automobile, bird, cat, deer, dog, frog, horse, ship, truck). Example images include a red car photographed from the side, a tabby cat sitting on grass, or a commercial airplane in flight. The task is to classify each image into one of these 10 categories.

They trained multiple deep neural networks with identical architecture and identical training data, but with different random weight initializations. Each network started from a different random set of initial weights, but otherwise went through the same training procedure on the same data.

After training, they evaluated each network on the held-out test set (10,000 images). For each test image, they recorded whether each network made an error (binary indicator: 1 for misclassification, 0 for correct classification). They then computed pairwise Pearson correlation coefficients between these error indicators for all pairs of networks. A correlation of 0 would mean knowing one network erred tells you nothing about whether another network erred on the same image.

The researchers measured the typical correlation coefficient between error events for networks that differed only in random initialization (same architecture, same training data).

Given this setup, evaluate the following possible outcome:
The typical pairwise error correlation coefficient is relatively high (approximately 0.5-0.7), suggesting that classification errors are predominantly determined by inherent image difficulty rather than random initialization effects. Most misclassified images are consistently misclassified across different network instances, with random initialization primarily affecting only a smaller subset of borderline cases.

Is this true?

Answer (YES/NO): NO